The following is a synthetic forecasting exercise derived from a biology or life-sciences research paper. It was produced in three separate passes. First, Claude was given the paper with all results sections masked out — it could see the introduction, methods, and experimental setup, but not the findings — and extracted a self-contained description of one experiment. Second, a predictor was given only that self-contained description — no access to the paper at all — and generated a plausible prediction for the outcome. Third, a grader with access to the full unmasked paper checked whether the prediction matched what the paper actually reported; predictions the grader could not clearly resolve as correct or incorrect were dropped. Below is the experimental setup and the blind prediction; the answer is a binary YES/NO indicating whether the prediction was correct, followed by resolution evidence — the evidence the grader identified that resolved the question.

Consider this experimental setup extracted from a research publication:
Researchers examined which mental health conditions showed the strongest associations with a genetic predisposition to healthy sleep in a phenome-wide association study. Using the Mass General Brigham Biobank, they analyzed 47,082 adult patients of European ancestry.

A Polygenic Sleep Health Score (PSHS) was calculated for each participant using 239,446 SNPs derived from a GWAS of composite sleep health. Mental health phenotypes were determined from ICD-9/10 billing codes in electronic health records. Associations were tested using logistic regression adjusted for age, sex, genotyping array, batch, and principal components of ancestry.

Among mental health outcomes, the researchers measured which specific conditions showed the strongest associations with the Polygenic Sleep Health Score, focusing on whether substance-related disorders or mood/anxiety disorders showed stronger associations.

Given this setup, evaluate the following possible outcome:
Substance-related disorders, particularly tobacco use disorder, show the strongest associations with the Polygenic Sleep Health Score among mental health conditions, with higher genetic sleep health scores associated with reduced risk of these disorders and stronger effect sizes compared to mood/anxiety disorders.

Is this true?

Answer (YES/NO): YES